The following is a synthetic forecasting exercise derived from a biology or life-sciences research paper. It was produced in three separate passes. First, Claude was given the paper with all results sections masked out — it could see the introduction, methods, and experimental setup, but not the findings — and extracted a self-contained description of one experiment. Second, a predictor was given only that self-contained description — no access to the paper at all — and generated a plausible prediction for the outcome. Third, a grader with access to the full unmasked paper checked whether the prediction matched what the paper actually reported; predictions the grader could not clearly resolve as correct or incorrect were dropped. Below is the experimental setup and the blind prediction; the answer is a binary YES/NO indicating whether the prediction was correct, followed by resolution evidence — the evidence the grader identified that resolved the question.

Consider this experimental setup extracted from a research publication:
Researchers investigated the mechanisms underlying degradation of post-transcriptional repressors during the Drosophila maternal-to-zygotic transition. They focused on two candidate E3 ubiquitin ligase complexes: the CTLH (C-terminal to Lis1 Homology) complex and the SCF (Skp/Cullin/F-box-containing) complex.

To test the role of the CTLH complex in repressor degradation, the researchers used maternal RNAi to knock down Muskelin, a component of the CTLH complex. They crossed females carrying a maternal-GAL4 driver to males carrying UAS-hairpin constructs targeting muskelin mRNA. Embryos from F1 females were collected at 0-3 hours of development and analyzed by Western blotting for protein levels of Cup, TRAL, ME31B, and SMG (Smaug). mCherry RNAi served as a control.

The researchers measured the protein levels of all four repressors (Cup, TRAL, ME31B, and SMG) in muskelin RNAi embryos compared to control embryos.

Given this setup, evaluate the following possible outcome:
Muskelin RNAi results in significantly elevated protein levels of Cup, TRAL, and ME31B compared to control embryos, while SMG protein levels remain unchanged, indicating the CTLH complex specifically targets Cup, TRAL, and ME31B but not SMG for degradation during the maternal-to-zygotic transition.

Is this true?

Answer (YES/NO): YES